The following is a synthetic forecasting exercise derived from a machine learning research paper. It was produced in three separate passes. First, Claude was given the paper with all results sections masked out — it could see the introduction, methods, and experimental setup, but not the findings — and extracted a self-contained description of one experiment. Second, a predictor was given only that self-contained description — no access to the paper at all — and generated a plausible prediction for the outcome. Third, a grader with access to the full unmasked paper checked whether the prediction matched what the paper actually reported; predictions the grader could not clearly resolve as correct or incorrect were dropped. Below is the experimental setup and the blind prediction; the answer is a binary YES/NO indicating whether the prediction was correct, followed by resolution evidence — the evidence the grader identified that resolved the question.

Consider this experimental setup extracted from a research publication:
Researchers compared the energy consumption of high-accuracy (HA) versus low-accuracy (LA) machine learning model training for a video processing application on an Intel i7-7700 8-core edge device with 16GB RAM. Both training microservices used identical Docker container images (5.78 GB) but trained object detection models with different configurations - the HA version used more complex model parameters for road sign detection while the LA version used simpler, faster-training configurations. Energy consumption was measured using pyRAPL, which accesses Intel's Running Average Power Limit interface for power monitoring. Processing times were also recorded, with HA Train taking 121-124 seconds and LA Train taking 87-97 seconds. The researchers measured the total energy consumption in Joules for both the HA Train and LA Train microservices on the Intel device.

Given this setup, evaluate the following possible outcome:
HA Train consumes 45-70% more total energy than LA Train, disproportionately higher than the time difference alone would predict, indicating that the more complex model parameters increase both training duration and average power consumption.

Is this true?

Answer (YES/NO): NO